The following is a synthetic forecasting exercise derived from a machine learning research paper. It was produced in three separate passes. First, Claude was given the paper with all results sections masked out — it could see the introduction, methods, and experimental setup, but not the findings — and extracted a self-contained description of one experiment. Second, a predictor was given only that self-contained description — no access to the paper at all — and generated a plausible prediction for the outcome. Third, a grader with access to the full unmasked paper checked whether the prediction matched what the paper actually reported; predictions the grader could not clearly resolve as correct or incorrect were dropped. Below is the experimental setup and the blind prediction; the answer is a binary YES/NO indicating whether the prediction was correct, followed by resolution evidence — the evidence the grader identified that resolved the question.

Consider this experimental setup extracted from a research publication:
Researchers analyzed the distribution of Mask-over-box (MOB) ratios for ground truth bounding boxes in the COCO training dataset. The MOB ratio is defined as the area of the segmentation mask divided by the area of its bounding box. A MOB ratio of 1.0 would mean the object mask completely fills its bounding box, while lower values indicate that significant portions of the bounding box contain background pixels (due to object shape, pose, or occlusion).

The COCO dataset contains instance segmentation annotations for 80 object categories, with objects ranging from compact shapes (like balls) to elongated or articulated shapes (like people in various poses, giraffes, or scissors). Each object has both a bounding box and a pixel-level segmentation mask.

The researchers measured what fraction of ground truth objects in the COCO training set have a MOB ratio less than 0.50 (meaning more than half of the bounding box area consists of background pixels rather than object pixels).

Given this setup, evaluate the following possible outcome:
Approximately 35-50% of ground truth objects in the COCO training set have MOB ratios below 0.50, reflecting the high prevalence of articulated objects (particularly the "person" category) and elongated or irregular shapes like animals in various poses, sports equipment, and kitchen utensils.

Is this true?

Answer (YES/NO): NO